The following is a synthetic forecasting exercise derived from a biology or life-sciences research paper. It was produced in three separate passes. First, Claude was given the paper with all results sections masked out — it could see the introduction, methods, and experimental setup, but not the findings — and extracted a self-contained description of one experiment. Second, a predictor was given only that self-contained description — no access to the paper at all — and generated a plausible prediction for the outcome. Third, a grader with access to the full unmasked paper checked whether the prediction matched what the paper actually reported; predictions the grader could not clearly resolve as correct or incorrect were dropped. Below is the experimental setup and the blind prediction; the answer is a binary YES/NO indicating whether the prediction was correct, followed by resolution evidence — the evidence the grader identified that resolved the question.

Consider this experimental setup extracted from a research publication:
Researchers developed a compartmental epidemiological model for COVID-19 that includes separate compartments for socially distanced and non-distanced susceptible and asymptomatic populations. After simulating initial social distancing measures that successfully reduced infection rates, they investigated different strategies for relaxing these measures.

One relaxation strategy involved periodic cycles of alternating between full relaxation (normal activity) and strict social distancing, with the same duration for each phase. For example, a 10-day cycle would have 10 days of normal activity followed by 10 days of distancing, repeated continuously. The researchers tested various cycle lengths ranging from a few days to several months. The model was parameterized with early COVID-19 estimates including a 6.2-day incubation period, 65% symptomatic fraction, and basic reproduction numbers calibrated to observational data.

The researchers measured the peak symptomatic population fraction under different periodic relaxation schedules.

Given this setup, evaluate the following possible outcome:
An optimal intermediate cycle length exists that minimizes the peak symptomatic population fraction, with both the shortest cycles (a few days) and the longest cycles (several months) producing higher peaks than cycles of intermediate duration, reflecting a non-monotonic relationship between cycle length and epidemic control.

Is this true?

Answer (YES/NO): YES